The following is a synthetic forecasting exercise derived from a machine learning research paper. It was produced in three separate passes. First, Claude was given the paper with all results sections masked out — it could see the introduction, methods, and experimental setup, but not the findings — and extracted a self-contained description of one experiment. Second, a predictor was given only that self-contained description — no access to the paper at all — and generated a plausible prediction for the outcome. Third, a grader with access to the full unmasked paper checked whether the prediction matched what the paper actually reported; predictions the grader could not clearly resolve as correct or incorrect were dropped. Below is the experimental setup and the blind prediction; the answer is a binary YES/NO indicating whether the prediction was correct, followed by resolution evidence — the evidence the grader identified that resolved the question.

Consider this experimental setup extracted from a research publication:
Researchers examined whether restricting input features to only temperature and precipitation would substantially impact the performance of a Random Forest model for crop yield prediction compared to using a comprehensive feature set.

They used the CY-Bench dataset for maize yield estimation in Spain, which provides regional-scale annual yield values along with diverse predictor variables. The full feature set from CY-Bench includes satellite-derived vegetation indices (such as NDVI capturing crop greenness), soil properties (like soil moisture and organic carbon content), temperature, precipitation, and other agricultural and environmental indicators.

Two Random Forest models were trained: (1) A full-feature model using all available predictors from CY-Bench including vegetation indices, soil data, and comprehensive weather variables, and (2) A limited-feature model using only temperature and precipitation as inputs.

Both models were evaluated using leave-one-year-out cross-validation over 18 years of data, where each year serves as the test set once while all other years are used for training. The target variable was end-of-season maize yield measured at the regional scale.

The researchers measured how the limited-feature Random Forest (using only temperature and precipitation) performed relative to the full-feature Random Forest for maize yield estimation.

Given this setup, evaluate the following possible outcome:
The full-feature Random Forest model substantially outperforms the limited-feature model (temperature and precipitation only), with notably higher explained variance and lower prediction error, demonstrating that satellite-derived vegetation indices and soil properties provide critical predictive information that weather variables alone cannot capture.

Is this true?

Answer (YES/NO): YES